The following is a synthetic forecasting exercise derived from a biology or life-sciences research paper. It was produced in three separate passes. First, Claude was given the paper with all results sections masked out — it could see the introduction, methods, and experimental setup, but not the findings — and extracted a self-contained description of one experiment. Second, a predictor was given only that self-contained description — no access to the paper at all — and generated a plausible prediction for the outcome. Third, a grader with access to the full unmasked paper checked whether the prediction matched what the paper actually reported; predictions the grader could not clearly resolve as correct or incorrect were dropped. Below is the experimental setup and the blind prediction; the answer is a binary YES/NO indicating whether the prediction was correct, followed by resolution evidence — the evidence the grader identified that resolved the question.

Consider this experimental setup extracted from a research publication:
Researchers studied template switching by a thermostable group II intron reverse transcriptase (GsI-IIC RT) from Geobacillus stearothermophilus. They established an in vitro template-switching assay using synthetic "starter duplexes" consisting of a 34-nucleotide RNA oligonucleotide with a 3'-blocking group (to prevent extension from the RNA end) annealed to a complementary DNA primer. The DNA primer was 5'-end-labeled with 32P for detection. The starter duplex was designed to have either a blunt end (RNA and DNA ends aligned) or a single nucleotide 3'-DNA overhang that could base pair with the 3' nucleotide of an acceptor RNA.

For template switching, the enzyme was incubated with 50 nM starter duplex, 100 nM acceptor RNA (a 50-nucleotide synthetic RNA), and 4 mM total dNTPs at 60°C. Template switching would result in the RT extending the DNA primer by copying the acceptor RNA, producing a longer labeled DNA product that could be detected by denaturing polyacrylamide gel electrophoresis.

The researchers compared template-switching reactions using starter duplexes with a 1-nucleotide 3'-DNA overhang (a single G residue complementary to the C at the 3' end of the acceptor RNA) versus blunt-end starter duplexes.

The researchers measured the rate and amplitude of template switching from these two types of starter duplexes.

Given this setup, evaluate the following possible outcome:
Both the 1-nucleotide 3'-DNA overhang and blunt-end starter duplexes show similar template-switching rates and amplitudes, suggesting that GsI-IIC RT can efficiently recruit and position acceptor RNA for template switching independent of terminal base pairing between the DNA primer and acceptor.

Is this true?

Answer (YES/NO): NO